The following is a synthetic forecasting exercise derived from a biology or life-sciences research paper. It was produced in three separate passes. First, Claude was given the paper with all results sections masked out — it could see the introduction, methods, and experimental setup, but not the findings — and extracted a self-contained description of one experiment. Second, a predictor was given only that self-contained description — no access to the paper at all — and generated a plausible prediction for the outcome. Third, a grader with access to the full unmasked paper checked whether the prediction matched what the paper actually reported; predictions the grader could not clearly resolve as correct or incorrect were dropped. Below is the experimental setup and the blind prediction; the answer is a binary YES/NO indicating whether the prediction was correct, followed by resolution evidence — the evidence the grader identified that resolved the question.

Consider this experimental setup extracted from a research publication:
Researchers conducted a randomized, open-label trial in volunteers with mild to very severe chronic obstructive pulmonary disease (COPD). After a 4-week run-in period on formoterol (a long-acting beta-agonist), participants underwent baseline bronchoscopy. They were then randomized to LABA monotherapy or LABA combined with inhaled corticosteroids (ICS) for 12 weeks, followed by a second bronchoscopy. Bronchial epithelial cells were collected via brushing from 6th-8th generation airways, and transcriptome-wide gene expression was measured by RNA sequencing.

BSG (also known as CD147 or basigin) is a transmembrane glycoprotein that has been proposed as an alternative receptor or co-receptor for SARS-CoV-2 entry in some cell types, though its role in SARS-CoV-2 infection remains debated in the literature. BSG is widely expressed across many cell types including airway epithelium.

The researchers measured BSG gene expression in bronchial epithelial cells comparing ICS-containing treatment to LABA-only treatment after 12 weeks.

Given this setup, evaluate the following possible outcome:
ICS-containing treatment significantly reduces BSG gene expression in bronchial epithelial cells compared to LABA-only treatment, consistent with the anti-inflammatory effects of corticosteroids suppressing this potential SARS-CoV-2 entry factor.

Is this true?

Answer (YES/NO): NO